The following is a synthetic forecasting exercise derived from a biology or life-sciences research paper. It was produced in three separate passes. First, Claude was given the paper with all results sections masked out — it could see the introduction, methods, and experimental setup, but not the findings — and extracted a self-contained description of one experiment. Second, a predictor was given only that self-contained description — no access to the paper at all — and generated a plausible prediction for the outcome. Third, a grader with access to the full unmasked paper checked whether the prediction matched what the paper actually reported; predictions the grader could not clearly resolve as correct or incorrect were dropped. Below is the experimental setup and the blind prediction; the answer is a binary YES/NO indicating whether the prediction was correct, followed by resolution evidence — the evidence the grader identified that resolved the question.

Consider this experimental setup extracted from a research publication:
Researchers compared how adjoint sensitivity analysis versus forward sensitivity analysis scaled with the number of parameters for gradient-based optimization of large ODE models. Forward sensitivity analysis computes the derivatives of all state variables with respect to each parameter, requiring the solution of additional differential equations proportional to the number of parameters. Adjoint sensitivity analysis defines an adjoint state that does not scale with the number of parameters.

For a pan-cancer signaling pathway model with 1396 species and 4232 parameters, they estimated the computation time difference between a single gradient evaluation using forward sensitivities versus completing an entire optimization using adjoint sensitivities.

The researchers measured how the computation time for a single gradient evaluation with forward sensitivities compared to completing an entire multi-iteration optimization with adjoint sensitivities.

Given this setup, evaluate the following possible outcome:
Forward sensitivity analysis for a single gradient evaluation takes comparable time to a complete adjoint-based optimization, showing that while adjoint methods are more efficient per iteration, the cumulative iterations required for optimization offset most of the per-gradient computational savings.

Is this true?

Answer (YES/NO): NO